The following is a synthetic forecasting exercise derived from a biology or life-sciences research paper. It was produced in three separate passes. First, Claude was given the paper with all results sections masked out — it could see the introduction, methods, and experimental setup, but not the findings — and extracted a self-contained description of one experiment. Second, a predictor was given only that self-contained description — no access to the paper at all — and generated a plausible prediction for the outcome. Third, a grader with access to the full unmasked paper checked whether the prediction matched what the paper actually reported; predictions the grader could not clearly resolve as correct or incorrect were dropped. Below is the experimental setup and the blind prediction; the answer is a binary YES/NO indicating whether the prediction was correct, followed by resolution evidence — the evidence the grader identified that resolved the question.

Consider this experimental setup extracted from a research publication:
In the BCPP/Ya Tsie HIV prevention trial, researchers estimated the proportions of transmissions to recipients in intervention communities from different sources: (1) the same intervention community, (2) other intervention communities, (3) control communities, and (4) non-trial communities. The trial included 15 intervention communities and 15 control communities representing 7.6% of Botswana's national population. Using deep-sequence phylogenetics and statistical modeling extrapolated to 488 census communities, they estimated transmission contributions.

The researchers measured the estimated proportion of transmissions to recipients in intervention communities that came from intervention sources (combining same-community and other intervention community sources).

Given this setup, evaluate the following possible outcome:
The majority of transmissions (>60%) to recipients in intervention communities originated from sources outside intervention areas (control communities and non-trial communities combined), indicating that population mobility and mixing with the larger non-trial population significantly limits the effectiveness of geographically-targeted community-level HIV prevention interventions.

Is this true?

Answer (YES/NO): YES